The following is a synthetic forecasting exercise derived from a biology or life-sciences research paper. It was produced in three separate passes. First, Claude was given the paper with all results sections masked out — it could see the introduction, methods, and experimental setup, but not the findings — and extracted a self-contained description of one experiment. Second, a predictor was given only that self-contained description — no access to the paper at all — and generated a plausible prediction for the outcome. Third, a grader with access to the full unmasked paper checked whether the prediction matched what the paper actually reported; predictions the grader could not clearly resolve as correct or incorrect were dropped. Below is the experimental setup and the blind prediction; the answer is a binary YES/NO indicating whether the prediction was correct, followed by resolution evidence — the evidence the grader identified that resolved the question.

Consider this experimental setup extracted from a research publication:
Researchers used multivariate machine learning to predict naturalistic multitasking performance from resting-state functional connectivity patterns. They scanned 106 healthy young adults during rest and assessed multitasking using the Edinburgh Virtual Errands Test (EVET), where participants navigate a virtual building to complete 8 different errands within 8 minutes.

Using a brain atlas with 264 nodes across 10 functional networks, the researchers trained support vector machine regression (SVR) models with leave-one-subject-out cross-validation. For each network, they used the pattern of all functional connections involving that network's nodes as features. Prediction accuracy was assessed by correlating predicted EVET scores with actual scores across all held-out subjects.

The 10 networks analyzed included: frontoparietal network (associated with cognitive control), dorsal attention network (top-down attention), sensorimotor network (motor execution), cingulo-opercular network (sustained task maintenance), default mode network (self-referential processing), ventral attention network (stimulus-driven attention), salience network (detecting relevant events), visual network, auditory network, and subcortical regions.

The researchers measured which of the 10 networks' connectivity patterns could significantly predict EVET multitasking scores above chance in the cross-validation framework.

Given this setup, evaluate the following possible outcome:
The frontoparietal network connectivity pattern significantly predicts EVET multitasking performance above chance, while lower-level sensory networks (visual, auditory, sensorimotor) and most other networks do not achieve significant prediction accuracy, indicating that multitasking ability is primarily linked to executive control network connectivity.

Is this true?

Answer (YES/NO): NO